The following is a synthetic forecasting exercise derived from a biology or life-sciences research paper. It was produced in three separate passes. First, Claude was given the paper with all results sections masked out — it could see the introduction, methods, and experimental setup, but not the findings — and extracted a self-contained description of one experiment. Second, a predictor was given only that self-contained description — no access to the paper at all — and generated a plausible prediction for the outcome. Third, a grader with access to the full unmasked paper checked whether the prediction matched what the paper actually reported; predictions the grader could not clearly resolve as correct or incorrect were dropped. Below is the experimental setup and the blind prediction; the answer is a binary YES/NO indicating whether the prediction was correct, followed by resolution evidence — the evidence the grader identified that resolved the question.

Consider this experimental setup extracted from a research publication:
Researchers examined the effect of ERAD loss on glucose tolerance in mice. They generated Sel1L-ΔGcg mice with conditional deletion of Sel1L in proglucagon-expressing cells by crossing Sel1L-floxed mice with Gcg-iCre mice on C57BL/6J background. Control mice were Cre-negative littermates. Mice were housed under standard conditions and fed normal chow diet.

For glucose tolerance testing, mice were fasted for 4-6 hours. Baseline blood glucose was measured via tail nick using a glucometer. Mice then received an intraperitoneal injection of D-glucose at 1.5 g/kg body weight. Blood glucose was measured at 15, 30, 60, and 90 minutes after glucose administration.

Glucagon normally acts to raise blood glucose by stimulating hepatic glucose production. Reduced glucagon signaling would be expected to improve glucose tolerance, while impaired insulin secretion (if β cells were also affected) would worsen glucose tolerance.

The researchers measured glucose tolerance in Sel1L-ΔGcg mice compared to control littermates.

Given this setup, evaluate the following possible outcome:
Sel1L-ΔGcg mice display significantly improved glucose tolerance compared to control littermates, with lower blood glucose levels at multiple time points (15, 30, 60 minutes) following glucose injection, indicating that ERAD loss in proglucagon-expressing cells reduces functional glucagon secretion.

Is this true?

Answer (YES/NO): NO